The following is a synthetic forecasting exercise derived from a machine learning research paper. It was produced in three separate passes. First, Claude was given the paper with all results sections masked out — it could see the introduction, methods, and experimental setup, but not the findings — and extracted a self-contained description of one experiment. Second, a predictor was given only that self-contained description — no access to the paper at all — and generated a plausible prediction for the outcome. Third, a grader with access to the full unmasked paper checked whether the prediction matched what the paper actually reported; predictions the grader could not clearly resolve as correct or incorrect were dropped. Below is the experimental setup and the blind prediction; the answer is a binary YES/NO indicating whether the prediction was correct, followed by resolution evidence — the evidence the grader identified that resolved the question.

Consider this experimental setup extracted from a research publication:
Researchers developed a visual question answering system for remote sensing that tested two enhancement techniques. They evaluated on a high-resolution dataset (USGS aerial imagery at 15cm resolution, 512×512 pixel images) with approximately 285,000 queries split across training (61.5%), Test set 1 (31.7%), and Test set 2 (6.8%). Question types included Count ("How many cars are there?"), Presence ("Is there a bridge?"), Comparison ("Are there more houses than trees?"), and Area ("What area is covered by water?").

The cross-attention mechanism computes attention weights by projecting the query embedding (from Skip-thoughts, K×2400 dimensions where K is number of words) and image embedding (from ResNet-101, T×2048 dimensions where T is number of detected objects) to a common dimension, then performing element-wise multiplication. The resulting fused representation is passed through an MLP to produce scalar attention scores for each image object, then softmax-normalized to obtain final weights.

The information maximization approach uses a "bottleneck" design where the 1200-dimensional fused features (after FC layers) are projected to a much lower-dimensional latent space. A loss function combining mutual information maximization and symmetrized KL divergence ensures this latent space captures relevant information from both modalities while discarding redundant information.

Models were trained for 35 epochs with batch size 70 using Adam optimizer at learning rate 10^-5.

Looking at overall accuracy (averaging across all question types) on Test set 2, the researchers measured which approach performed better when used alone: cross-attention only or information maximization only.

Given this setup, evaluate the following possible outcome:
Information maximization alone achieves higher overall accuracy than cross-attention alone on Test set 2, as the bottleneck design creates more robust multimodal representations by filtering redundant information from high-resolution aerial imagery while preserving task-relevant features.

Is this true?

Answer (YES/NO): YES